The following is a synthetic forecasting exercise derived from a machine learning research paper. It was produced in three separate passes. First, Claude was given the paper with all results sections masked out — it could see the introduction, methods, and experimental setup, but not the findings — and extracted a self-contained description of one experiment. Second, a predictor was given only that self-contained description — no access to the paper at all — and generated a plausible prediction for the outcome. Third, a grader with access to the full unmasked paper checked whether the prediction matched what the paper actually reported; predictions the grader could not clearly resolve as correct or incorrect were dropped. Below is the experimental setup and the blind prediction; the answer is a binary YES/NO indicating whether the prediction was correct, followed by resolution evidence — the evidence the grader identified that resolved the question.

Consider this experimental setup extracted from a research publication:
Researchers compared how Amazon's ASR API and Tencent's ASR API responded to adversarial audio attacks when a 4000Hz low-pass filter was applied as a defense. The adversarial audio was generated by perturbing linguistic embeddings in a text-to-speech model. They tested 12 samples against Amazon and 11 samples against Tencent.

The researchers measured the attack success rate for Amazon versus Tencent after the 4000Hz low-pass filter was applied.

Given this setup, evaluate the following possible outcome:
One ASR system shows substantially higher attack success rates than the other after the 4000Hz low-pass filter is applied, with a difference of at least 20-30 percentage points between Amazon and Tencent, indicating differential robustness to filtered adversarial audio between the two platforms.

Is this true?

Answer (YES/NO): NO